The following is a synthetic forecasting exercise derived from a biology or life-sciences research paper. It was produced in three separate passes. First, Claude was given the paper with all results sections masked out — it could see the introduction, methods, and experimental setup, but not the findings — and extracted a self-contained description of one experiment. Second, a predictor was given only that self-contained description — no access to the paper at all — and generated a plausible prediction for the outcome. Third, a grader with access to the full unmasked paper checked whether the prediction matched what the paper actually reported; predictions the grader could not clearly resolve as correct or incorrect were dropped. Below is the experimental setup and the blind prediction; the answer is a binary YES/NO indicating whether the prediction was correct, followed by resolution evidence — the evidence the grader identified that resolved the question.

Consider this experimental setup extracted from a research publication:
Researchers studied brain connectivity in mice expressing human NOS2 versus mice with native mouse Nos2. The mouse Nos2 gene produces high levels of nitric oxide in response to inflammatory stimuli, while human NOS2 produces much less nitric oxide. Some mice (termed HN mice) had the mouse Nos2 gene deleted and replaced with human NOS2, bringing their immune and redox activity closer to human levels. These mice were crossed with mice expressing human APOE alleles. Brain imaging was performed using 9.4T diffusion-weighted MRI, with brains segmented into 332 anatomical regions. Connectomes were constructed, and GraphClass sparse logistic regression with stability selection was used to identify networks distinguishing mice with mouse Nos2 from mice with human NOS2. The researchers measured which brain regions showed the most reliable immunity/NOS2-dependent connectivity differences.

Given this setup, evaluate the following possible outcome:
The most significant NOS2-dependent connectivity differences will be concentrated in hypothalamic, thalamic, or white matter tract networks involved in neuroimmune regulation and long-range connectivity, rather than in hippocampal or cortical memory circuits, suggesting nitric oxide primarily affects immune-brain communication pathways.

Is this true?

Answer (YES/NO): NO